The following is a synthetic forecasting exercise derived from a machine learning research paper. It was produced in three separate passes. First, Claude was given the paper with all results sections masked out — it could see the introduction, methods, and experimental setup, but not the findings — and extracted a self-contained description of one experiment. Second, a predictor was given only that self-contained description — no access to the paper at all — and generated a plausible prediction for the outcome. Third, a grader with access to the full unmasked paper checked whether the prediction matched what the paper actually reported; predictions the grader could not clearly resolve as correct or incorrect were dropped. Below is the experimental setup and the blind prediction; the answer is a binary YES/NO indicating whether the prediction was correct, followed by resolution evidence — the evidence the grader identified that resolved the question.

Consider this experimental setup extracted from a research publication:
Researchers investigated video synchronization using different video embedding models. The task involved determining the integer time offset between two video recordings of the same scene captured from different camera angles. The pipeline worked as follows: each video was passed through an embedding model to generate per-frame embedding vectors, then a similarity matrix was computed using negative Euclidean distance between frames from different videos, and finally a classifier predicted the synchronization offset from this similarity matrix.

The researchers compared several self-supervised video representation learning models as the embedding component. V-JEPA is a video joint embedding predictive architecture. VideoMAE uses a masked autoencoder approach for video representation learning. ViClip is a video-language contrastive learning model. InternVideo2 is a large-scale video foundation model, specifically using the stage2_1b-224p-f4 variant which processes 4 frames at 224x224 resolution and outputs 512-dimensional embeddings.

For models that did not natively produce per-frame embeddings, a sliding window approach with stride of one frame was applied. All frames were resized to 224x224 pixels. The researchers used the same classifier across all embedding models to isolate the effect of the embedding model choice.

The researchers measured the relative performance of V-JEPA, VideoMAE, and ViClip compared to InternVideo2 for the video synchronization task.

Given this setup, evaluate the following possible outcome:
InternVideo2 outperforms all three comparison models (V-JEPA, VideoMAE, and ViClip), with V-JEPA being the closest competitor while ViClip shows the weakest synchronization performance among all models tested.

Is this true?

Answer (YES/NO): NO